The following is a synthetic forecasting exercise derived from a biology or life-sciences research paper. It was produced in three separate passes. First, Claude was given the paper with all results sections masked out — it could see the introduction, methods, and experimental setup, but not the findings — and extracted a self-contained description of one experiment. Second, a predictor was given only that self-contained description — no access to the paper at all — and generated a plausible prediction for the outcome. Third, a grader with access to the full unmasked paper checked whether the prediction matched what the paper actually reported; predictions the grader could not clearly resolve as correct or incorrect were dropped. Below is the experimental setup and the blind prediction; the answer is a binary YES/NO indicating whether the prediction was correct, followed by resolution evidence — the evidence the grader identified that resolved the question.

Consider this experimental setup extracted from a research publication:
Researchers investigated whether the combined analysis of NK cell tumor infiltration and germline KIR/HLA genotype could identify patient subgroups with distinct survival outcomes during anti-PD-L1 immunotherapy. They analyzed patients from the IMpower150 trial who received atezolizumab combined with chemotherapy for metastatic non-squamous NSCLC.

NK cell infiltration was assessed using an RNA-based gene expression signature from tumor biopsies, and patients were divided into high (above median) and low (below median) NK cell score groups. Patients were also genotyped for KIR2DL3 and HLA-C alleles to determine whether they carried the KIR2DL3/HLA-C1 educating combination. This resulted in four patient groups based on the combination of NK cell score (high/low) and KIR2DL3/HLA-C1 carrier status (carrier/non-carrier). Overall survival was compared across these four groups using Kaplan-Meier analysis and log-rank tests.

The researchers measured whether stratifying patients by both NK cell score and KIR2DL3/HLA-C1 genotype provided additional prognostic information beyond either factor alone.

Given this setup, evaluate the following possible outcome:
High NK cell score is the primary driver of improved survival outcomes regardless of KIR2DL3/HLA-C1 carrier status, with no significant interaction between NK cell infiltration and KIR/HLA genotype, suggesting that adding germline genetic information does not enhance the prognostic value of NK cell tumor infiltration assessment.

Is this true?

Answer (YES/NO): NO